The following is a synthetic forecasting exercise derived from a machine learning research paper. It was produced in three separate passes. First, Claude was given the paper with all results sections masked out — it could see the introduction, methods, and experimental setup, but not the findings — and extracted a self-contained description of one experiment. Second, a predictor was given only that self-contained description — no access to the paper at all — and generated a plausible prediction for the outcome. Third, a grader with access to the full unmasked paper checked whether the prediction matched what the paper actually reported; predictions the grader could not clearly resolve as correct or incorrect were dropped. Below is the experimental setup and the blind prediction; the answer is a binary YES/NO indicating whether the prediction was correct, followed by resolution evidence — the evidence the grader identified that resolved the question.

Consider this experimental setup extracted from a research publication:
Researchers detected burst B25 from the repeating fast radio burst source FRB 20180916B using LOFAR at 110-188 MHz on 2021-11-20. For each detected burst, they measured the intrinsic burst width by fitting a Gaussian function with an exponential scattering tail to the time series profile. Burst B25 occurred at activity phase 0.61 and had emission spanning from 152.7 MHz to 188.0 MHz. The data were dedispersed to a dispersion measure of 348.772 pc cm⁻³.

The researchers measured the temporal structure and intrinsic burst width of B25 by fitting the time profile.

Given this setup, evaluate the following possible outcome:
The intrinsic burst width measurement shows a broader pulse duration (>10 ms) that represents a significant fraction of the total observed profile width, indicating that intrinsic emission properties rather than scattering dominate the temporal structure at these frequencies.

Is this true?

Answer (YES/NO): YES